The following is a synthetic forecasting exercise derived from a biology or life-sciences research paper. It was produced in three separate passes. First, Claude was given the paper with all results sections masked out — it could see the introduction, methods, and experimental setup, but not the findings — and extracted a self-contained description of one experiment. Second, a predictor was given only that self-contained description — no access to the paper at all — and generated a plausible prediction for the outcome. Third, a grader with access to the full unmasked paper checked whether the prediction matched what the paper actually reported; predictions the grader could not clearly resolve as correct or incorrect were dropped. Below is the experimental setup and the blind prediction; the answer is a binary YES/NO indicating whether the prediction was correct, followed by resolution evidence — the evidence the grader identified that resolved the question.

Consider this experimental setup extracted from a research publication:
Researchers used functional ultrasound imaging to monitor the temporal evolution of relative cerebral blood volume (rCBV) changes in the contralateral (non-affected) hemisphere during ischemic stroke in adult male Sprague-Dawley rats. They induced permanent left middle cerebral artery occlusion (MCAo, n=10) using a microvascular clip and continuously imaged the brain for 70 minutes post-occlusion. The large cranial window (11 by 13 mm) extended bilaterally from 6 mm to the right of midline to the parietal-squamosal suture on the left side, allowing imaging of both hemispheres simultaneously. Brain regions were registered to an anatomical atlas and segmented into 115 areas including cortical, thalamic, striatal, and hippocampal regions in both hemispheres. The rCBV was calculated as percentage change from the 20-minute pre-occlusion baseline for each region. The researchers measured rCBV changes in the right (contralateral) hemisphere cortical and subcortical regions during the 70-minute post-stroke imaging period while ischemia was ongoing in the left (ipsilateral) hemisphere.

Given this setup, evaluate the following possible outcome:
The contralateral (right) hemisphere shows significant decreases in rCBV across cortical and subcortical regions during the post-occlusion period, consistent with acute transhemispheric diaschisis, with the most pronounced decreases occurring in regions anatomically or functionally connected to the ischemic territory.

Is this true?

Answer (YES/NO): NO